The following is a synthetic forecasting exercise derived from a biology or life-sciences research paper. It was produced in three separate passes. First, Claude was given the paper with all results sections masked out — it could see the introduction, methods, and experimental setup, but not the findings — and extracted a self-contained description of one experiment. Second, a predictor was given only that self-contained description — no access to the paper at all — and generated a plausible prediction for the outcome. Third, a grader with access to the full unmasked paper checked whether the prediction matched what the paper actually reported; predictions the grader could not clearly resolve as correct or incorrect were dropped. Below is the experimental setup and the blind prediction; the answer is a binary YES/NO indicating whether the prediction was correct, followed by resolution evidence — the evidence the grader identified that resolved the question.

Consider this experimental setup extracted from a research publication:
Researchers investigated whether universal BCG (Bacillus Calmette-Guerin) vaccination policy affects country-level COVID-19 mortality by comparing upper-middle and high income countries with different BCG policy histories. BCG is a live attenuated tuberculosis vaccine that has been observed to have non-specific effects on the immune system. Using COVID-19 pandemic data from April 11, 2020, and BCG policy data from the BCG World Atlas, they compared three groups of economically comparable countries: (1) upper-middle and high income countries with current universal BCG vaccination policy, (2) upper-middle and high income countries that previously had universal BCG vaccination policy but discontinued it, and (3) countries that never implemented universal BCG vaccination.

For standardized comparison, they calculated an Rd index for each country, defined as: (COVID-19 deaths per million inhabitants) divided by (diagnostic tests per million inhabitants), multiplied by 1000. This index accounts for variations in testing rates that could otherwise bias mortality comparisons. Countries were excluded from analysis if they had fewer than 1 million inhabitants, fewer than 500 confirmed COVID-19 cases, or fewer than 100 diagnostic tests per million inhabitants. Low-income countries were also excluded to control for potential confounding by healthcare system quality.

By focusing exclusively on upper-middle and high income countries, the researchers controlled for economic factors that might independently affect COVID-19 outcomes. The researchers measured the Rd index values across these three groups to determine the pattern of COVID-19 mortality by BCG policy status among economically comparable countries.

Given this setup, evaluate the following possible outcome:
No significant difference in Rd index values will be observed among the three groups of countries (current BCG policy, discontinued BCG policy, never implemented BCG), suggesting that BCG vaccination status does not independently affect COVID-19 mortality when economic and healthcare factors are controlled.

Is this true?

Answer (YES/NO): NO